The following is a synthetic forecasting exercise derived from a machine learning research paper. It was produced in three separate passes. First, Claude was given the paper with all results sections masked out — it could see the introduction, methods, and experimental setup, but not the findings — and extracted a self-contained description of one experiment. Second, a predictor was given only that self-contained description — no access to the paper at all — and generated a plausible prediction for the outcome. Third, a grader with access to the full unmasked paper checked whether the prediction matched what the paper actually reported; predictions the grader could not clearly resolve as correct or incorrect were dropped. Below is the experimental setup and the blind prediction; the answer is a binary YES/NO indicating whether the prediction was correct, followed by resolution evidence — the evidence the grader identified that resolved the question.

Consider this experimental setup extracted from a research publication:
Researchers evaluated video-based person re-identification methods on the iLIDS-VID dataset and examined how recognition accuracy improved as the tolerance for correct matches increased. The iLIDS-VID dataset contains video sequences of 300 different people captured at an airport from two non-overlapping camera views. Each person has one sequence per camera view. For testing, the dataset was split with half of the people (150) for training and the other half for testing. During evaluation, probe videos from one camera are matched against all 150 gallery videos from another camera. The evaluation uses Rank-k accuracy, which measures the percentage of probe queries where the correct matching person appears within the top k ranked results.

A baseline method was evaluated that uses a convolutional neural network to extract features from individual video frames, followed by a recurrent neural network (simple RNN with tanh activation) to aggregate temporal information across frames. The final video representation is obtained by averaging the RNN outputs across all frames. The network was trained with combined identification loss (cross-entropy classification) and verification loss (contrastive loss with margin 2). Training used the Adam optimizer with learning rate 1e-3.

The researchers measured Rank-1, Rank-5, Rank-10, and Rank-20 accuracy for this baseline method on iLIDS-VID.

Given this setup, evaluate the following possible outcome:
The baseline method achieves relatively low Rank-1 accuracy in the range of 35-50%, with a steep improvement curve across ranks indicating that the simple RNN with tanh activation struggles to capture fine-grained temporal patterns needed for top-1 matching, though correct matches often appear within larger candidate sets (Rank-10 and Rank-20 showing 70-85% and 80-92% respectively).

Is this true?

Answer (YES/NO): NO